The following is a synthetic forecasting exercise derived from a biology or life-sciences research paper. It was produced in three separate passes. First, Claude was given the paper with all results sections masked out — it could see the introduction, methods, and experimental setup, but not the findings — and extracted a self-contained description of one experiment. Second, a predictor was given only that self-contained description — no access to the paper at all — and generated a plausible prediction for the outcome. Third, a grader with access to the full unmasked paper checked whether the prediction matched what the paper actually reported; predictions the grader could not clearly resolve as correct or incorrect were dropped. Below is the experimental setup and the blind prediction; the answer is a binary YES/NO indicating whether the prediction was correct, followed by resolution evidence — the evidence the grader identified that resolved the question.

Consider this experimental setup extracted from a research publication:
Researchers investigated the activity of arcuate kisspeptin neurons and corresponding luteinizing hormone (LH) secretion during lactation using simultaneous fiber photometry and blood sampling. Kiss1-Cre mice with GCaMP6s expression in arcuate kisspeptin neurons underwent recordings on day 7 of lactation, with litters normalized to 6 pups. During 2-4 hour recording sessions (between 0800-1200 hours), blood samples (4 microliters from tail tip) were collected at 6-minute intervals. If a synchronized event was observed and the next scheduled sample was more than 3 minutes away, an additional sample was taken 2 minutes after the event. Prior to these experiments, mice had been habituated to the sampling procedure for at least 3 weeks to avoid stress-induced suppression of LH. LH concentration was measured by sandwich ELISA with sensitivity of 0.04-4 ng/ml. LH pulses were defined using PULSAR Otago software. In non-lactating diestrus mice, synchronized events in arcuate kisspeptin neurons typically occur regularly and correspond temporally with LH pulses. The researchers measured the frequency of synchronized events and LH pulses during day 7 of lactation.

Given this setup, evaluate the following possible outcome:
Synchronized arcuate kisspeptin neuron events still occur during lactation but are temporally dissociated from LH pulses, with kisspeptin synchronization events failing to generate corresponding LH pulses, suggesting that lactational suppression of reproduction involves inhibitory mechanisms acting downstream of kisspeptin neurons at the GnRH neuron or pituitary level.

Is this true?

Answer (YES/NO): NO